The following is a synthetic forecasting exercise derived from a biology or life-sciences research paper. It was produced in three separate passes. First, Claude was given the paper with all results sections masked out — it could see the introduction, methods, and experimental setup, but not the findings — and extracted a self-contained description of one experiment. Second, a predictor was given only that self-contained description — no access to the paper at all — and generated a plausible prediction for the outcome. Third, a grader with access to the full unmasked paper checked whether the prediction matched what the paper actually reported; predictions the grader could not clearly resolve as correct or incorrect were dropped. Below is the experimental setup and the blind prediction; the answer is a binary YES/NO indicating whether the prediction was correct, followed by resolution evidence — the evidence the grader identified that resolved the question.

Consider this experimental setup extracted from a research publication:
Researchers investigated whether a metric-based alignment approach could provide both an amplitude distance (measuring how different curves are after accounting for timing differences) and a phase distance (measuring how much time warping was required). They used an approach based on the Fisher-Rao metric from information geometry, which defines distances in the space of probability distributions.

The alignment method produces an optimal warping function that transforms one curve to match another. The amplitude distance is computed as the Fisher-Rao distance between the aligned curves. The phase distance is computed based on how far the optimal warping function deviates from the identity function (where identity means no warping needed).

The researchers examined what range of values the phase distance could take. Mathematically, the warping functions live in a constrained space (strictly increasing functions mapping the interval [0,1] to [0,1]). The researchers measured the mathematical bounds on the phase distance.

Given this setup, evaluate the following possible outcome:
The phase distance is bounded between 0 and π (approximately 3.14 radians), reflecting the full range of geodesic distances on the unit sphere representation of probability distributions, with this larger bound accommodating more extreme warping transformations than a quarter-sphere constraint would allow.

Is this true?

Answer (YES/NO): NO